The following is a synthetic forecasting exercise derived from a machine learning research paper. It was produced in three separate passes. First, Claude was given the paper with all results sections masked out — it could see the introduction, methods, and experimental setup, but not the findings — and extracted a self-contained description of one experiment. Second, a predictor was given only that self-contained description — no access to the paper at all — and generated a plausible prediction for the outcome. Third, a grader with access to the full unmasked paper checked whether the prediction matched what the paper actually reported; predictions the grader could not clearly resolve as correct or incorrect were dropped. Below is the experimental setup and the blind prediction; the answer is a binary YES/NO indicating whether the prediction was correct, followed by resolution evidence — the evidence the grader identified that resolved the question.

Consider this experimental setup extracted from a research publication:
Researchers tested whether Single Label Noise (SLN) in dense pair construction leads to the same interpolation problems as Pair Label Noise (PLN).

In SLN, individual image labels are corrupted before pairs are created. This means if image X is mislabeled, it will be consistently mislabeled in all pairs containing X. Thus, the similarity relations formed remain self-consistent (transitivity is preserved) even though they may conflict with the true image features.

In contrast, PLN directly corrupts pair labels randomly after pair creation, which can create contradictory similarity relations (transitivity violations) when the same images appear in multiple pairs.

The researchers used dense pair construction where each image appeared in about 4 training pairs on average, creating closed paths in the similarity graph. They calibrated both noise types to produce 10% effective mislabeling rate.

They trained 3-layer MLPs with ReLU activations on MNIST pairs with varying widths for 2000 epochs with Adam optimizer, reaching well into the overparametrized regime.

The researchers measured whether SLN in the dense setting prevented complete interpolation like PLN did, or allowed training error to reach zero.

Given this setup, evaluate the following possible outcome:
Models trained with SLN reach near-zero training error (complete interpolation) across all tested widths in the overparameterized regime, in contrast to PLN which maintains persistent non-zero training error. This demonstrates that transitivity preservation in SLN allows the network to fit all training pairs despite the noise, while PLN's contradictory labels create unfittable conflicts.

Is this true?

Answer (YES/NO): YES